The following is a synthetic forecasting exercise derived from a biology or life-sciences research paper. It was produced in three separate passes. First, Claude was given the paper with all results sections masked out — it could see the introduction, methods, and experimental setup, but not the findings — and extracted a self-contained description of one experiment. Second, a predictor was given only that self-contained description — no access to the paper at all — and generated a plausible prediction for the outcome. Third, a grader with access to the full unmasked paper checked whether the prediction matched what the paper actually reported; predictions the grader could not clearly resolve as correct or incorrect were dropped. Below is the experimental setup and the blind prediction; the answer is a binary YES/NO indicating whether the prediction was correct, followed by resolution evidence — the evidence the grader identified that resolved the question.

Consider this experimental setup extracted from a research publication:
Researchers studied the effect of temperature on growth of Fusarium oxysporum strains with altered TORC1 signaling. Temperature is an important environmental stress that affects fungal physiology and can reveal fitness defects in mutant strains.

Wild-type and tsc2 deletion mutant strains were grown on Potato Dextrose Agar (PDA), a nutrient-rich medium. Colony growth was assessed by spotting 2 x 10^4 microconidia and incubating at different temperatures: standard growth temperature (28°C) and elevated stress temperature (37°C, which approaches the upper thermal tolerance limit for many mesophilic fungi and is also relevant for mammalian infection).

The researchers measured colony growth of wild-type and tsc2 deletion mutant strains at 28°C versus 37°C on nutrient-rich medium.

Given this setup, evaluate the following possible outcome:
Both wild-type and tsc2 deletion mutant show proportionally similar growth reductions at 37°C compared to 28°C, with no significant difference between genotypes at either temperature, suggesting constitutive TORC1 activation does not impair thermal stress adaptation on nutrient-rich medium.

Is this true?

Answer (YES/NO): NO